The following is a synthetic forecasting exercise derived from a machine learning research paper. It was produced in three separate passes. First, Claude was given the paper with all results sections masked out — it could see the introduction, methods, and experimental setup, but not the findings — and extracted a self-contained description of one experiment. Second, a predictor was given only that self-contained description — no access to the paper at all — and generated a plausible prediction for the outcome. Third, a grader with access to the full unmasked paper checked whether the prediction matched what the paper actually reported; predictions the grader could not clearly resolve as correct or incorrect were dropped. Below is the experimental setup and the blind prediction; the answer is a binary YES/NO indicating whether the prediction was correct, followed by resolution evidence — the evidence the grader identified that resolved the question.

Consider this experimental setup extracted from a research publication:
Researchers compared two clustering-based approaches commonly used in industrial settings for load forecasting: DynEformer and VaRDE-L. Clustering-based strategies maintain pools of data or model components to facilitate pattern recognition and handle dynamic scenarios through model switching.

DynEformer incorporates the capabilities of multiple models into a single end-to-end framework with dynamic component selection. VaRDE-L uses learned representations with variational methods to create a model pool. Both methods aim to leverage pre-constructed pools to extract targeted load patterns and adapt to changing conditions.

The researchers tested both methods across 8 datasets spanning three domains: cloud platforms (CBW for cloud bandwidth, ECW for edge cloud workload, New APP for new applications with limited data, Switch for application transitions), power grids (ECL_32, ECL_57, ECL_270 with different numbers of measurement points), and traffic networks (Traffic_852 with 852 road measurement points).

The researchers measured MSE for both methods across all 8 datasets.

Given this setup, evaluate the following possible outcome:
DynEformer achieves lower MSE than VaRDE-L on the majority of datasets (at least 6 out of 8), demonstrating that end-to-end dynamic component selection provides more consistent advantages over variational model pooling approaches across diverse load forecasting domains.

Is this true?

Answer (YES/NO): YES